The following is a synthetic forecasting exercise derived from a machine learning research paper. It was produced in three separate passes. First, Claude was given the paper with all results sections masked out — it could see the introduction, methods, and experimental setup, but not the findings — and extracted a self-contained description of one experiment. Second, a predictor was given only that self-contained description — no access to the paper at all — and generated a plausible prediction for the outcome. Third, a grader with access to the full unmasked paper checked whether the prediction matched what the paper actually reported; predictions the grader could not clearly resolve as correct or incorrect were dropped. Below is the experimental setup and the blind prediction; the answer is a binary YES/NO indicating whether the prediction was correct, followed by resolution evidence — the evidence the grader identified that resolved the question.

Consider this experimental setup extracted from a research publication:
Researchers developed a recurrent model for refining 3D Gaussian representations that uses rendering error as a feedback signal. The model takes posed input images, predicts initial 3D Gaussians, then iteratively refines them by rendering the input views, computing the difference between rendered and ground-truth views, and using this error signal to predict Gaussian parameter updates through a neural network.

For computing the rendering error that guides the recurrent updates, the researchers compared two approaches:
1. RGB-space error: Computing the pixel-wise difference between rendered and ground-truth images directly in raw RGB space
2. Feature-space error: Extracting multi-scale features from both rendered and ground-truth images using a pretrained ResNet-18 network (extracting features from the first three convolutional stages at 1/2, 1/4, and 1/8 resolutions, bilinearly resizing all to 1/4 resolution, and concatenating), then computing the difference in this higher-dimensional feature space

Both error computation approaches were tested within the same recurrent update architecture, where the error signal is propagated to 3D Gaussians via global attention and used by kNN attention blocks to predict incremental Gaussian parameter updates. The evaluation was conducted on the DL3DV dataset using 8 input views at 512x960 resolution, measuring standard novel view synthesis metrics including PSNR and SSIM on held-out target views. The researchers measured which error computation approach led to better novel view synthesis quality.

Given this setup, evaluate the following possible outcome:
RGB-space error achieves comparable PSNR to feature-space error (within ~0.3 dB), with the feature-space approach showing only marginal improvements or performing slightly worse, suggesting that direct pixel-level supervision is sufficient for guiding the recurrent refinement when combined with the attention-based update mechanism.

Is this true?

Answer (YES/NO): YES